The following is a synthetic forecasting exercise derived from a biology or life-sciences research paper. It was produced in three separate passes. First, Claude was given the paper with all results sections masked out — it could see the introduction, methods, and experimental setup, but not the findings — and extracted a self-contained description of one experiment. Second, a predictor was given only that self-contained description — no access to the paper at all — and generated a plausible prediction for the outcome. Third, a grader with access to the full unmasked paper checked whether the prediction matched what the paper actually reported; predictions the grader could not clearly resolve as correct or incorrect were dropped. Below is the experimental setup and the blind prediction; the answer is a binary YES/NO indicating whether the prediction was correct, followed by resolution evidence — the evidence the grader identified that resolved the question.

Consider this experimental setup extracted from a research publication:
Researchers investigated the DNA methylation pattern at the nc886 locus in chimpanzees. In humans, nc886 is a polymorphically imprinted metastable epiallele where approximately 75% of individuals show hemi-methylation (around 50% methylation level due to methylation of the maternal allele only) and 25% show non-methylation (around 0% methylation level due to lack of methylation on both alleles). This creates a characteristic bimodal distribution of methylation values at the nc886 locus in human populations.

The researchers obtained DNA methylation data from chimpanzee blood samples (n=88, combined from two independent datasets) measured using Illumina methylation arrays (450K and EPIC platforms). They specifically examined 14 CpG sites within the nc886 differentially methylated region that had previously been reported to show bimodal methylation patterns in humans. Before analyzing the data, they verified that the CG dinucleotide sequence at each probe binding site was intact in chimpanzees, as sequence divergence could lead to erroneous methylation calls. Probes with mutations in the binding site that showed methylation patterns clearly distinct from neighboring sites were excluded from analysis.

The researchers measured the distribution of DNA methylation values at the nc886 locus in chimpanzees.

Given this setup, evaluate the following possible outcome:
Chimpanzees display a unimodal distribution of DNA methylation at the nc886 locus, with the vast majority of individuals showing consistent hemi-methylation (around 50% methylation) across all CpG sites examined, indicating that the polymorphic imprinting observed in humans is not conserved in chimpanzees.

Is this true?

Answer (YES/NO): YES